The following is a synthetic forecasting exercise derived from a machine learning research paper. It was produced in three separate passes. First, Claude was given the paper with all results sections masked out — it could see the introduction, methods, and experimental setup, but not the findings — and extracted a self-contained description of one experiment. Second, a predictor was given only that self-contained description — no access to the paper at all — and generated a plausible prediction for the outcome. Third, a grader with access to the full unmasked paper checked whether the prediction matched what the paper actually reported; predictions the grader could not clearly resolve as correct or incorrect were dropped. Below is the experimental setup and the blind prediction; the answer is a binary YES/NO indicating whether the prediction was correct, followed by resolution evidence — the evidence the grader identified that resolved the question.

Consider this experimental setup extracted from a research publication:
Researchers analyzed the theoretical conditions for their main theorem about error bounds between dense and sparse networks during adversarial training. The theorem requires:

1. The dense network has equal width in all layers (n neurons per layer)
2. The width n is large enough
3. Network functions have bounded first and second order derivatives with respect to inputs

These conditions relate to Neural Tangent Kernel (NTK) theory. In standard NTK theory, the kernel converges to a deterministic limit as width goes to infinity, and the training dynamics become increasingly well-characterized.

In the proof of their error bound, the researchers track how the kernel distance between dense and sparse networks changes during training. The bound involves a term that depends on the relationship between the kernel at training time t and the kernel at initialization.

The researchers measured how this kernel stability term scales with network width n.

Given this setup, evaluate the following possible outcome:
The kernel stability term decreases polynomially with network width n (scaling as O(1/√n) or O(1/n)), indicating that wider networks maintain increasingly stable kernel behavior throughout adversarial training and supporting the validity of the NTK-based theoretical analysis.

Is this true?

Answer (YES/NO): YES